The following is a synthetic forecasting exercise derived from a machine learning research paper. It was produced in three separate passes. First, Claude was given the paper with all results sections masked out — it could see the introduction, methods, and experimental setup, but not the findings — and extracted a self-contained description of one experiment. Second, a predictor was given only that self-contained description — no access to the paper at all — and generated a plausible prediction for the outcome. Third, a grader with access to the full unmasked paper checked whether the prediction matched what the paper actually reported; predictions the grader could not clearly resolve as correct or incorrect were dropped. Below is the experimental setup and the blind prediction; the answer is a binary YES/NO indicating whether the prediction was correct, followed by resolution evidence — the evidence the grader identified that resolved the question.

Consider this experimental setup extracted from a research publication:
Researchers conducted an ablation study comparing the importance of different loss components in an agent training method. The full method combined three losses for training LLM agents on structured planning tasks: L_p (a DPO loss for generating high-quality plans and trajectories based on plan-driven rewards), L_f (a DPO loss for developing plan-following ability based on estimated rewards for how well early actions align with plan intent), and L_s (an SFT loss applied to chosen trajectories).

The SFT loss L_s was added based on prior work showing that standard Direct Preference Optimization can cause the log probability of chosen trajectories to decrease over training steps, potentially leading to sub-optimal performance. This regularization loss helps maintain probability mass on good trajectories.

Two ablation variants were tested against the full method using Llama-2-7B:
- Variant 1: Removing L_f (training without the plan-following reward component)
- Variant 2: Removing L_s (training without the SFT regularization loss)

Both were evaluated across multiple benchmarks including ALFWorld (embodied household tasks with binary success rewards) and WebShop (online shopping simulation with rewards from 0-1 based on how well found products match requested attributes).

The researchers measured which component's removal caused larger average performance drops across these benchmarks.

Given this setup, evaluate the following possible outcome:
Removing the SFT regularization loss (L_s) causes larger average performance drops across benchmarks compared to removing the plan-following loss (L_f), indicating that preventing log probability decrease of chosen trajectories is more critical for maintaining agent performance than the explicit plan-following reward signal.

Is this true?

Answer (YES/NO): YES